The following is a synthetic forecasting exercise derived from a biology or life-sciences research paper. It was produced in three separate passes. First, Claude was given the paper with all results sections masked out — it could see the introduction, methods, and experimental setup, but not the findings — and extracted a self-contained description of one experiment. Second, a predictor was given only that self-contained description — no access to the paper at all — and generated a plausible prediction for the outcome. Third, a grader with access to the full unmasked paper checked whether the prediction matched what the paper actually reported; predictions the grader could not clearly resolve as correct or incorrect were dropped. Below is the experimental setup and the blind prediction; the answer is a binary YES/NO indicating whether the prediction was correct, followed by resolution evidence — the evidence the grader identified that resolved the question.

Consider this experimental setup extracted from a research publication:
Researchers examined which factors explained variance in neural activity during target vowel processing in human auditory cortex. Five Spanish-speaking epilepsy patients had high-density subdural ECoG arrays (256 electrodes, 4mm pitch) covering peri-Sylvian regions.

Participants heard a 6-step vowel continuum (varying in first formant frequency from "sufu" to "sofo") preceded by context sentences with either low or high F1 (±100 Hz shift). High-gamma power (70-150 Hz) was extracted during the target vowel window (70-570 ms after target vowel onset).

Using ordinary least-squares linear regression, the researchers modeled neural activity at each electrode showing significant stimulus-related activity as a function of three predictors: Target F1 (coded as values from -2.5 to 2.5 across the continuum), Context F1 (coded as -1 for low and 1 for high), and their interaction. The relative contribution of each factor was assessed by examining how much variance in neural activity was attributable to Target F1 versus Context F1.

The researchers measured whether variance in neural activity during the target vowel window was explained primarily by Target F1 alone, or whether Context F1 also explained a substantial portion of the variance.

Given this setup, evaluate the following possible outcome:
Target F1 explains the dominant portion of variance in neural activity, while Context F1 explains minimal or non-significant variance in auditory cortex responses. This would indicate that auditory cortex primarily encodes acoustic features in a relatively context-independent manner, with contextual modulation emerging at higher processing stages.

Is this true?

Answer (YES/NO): NO